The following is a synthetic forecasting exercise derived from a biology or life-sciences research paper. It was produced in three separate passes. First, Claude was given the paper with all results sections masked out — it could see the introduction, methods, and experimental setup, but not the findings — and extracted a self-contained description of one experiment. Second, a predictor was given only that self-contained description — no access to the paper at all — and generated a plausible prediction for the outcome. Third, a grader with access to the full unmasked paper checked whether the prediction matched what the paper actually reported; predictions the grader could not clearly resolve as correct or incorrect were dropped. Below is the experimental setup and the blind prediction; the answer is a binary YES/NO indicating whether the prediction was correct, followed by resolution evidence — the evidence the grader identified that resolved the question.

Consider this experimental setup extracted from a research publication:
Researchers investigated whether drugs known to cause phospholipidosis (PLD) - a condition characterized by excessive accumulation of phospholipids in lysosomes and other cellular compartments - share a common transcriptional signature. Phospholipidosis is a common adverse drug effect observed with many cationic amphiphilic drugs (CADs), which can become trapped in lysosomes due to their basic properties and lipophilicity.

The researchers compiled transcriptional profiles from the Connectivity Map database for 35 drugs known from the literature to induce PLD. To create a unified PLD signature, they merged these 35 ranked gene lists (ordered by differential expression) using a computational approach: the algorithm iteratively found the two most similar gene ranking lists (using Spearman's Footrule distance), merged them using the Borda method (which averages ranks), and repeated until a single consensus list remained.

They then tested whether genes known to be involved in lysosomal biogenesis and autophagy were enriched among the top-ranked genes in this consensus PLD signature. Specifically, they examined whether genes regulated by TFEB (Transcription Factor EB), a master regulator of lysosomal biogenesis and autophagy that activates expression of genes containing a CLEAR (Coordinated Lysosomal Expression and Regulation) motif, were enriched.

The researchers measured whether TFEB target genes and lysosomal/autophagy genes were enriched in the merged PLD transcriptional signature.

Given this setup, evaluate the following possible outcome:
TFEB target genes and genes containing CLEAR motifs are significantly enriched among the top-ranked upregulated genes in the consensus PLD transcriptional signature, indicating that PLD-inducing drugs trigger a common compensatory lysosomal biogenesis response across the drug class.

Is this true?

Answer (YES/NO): NO